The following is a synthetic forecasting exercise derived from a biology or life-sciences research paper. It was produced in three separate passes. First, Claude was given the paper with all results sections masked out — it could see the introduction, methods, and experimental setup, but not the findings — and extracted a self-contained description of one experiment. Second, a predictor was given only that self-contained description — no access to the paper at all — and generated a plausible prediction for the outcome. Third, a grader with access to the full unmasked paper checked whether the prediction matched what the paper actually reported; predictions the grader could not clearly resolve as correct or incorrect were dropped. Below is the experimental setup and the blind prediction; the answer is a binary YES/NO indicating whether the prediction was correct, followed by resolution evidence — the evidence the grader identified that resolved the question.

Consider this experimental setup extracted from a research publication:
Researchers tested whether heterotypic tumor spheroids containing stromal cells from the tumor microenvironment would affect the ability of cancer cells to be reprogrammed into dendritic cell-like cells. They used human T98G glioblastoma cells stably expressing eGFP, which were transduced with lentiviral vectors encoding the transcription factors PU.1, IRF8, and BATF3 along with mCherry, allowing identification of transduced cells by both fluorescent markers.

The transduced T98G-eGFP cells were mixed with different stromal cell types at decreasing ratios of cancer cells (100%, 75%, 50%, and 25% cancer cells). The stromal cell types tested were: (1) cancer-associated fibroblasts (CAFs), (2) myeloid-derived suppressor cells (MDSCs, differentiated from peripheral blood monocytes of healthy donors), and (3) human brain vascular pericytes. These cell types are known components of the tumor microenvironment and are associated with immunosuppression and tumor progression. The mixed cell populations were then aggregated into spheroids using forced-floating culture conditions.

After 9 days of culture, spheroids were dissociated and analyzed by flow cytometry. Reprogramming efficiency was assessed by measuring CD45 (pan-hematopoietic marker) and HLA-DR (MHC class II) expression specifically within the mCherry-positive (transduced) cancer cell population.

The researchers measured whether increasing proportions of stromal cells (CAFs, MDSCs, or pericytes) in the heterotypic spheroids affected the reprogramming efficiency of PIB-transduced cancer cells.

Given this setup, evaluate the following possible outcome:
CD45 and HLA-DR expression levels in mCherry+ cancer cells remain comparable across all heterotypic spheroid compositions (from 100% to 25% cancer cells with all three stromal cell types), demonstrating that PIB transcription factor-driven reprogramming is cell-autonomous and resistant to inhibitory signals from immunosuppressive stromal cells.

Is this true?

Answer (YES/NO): YES